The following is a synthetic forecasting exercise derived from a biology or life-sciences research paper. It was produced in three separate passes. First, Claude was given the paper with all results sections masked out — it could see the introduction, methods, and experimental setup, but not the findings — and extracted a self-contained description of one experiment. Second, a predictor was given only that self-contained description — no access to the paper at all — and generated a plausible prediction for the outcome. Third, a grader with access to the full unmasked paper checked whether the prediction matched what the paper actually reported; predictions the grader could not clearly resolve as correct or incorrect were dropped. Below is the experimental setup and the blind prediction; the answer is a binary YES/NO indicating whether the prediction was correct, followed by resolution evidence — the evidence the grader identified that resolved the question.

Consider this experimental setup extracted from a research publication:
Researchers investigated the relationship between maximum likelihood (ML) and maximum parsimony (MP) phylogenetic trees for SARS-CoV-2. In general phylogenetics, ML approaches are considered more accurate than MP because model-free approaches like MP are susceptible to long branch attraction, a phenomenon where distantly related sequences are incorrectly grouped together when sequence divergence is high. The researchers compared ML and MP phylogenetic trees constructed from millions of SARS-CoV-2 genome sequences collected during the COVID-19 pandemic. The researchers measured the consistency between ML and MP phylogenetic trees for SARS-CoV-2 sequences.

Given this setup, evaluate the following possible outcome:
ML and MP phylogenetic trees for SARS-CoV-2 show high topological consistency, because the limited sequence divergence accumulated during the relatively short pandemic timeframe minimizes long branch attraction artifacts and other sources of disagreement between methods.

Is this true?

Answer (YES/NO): YES